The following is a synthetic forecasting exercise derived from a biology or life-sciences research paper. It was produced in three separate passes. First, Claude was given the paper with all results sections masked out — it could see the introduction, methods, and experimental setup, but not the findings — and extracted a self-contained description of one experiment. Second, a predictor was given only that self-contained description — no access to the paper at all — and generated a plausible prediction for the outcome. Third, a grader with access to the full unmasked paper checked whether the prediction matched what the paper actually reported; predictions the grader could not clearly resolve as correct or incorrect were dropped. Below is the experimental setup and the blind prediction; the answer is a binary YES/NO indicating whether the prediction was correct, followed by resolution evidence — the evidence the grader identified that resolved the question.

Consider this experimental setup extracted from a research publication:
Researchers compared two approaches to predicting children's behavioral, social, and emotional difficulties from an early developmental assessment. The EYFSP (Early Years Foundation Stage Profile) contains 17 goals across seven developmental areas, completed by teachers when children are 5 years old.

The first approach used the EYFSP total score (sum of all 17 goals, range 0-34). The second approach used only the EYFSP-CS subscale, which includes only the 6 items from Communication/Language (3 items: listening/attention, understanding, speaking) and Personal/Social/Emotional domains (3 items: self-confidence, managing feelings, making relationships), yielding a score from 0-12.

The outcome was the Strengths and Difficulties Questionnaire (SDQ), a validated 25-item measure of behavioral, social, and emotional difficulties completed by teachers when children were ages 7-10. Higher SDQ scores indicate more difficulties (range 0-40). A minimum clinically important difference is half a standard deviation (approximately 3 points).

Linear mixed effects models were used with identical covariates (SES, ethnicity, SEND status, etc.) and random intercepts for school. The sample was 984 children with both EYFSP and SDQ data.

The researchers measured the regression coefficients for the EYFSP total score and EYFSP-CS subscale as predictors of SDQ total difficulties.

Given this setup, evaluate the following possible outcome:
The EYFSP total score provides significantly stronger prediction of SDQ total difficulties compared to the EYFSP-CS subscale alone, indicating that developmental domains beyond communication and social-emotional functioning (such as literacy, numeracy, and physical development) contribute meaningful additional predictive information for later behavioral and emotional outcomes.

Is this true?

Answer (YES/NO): NO